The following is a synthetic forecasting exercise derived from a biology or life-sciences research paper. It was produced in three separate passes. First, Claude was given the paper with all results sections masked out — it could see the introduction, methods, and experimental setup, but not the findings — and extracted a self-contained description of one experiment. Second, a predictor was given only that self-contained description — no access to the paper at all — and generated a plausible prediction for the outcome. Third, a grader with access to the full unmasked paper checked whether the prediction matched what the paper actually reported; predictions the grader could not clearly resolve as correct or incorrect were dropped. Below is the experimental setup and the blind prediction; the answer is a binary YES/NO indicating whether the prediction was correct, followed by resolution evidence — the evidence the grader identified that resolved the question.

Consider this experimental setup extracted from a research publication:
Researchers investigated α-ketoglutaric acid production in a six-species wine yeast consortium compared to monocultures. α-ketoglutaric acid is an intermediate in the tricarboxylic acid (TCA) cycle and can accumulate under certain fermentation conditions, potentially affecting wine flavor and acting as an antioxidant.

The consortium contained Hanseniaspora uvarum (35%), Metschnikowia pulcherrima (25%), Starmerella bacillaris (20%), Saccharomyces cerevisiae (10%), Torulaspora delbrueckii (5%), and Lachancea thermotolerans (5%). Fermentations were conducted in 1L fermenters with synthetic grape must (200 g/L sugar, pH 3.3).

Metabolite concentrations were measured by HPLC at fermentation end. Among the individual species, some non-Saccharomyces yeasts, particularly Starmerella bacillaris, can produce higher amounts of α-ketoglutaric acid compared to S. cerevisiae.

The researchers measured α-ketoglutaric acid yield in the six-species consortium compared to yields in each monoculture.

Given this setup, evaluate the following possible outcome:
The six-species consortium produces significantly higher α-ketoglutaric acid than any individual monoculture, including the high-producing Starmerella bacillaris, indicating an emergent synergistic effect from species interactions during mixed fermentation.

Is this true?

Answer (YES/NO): NO